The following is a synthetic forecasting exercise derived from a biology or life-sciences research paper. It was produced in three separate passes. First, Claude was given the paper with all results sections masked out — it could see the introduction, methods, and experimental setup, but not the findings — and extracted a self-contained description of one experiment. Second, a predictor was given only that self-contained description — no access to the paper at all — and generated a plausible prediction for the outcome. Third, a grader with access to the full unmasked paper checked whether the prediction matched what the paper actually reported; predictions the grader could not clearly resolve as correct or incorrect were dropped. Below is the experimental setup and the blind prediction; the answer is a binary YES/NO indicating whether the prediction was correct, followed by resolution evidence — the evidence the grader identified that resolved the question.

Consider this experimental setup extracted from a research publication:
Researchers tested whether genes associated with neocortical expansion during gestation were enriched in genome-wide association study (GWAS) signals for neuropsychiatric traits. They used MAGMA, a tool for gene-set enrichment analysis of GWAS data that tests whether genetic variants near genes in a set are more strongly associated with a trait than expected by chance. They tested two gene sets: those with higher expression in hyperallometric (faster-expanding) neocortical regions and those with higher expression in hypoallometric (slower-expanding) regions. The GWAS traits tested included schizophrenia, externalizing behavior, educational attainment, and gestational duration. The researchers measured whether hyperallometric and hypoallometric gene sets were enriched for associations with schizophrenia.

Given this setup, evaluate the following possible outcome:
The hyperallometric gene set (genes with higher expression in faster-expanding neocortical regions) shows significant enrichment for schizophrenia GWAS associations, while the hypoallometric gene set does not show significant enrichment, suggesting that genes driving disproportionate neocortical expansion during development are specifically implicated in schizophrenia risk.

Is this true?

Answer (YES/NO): YES